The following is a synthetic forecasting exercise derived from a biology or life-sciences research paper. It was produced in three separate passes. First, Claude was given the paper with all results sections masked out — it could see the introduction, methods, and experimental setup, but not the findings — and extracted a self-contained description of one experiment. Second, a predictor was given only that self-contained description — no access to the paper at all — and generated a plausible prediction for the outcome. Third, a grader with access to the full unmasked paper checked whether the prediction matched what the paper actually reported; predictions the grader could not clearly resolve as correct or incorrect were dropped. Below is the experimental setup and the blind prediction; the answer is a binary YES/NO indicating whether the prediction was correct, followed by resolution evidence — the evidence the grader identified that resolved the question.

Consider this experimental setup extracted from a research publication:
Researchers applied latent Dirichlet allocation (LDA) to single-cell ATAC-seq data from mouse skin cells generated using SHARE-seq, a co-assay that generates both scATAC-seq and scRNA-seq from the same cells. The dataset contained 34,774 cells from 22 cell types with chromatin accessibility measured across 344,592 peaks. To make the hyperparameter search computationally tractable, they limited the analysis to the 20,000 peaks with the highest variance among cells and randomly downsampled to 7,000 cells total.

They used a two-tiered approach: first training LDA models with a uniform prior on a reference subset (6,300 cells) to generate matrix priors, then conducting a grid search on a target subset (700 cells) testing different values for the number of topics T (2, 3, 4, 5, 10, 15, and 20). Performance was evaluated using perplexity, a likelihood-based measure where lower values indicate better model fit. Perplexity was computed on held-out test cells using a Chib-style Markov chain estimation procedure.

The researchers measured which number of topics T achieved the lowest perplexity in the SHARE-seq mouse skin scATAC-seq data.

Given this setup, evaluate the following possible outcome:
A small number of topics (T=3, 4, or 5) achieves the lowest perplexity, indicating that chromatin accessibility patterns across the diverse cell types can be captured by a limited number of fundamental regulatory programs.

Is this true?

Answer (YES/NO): NO